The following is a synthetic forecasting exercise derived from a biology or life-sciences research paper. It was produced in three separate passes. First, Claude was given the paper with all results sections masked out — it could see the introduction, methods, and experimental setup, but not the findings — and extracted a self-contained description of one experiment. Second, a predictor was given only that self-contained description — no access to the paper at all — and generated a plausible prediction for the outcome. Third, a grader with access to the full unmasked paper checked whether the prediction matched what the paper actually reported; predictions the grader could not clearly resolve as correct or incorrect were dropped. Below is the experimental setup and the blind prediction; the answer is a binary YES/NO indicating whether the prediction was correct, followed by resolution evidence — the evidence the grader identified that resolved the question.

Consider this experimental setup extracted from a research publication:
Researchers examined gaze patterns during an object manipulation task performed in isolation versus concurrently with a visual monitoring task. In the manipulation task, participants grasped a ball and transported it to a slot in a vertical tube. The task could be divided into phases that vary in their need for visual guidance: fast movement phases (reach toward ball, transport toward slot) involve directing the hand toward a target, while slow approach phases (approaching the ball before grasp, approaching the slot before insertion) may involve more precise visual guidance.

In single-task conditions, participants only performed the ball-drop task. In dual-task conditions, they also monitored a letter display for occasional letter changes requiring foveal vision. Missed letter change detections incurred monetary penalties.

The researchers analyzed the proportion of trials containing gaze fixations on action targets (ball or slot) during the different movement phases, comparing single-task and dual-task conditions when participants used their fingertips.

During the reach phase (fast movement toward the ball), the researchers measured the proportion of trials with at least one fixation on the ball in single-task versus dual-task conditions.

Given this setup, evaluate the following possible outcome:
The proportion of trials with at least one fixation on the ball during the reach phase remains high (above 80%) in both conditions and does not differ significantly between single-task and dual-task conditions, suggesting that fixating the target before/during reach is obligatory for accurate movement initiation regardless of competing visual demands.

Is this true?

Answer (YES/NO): NO